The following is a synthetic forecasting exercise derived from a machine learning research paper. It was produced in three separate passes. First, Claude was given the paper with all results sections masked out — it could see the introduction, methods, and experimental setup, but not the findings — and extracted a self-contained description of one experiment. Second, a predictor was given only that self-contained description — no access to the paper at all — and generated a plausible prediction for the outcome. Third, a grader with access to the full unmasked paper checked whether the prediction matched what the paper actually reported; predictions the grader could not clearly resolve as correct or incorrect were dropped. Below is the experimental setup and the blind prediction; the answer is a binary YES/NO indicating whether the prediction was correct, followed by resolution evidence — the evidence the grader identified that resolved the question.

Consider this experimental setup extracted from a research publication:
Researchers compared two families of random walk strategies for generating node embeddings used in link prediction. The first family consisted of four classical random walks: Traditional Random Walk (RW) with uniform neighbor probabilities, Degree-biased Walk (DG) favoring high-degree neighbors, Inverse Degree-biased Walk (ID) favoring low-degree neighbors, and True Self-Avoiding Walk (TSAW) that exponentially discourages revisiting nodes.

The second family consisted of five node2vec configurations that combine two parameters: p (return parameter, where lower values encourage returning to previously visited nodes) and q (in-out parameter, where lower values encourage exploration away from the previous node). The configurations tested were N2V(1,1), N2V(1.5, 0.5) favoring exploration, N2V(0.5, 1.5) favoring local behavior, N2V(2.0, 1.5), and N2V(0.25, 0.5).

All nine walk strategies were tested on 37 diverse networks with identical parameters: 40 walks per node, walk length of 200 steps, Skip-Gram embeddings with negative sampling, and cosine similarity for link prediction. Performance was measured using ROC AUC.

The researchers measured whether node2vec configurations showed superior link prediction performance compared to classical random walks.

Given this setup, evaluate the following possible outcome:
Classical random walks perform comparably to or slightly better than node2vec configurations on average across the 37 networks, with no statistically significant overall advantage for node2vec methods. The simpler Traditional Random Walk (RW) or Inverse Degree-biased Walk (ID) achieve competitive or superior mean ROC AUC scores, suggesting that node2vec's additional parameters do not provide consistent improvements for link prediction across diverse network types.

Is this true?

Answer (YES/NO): NO